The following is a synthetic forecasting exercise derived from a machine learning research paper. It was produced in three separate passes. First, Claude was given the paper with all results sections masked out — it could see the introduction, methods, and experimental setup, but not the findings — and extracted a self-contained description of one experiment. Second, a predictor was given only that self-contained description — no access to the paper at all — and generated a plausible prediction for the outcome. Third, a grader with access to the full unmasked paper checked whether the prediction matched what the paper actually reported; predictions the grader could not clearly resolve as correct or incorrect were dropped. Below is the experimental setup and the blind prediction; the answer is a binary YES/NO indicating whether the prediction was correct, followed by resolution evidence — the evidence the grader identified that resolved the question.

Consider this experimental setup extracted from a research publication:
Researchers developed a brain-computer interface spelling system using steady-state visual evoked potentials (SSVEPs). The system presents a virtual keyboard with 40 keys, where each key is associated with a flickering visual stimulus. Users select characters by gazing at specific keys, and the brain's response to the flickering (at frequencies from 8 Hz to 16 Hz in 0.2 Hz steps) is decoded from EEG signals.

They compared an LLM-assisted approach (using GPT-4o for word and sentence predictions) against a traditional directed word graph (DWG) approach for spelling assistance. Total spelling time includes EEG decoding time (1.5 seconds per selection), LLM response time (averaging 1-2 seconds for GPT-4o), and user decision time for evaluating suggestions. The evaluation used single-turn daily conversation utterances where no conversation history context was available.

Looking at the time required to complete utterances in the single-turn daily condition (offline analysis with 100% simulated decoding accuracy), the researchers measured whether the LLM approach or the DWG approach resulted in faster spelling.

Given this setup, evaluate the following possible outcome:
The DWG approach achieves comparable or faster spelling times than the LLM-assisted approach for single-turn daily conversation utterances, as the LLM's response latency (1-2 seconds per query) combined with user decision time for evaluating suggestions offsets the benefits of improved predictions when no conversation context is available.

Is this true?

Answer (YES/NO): NO